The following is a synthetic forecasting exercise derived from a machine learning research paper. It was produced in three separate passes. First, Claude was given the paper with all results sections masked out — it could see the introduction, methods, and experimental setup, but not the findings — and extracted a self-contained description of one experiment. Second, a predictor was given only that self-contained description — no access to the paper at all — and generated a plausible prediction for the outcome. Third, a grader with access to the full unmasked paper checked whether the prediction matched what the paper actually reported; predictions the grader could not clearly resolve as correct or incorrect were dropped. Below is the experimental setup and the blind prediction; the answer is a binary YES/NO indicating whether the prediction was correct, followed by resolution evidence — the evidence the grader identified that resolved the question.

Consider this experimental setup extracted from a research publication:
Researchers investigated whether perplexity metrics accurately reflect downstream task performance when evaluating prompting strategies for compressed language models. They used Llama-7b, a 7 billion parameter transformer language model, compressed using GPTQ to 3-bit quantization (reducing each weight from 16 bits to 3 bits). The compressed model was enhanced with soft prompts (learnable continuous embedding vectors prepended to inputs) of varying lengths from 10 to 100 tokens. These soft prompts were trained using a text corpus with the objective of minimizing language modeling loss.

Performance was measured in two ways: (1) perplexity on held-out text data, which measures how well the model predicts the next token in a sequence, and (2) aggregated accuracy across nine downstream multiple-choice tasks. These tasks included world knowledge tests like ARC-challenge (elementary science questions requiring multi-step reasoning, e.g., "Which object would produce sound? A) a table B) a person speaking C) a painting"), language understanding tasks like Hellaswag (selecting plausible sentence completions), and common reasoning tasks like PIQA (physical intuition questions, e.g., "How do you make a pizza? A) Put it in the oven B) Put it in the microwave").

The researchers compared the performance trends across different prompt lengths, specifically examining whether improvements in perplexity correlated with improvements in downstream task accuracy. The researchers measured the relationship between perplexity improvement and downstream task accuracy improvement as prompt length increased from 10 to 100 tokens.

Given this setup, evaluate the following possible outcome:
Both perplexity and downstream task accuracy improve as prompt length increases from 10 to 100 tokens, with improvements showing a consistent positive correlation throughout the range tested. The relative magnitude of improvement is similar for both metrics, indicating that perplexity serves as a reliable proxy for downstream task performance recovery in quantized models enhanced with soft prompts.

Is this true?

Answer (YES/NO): NO